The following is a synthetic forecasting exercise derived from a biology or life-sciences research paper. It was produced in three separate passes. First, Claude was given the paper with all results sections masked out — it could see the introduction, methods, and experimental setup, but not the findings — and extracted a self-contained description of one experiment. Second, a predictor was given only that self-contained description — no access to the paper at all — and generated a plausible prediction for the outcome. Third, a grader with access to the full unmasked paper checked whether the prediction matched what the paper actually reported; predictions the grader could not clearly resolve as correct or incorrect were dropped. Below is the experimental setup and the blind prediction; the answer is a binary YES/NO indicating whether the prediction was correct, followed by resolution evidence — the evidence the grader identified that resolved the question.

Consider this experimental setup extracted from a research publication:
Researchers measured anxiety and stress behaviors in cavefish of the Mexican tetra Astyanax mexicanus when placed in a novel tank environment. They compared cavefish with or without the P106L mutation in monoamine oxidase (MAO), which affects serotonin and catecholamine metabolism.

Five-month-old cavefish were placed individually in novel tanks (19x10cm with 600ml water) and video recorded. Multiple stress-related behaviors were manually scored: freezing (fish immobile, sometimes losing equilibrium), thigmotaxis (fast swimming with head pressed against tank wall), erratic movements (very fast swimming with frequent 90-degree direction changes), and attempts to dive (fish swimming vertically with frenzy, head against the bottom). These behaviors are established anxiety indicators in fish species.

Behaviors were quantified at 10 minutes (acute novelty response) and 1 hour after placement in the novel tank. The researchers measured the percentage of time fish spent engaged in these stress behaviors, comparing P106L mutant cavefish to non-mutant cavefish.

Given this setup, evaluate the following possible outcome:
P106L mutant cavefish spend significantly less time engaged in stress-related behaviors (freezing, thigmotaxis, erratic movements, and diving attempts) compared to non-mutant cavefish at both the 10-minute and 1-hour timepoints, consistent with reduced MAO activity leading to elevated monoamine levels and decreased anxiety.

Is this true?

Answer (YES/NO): NO